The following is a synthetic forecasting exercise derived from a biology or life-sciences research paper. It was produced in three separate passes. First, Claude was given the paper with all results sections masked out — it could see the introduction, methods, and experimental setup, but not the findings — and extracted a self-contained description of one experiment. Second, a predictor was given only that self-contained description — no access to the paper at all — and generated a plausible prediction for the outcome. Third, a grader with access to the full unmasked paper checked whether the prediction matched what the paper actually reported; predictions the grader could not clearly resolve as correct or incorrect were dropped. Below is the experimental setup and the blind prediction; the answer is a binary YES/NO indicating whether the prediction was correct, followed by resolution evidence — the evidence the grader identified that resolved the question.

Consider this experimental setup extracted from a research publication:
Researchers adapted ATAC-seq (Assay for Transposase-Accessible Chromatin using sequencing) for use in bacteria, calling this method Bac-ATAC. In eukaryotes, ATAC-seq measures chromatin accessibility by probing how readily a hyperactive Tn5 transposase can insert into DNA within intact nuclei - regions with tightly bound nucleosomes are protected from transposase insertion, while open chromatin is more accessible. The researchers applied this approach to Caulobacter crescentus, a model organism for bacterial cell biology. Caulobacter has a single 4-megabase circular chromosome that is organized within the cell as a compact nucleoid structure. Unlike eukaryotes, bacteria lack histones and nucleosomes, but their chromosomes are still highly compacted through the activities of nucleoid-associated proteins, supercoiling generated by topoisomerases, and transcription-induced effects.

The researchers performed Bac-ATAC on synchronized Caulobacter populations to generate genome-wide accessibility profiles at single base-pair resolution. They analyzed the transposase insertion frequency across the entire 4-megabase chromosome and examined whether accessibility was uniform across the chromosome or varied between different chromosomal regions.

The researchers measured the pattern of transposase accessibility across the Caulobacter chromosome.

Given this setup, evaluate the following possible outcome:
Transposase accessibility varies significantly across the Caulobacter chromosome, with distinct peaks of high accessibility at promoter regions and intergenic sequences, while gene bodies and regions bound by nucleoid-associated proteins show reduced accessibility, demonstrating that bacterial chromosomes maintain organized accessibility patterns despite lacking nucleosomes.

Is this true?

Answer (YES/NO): NO